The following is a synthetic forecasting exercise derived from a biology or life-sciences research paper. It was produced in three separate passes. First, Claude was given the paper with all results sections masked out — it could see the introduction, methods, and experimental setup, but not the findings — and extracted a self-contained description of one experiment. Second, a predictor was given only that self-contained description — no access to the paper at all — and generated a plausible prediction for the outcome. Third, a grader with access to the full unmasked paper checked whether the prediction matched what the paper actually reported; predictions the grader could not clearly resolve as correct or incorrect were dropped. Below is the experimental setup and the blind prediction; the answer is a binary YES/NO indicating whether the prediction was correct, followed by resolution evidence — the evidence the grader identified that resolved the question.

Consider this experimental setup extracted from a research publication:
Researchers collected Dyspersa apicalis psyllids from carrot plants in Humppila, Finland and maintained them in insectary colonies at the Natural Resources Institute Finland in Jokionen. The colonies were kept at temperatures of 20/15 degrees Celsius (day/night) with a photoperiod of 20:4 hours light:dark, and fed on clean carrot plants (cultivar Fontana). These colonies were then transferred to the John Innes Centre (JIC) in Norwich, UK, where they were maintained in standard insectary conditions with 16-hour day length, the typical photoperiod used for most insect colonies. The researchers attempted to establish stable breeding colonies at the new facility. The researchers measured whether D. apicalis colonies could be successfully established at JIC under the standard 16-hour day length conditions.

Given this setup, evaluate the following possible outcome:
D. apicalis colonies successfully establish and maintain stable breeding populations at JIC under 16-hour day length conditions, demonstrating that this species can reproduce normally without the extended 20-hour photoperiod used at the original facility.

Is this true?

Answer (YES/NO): NO